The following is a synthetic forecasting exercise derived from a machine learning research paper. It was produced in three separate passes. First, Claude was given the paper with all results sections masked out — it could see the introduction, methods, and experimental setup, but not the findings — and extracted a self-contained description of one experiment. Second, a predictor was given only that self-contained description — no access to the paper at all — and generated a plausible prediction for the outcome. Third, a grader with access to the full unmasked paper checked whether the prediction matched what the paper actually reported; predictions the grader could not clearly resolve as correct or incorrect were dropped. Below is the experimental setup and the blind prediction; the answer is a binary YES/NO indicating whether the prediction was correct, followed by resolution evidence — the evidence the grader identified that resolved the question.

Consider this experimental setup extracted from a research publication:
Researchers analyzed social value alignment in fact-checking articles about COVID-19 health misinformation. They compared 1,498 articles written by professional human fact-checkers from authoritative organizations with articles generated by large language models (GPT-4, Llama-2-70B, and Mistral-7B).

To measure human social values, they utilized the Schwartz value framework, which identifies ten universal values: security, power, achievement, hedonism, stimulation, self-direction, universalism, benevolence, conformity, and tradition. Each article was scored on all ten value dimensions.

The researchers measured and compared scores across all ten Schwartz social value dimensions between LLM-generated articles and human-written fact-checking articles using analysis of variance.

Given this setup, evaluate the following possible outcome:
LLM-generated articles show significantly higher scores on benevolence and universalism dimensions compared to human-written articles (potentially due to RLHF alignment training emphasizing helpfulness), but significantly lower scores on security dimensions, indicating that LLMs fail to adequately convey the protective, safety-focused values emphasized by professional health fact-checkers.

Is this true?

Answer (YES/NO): NO